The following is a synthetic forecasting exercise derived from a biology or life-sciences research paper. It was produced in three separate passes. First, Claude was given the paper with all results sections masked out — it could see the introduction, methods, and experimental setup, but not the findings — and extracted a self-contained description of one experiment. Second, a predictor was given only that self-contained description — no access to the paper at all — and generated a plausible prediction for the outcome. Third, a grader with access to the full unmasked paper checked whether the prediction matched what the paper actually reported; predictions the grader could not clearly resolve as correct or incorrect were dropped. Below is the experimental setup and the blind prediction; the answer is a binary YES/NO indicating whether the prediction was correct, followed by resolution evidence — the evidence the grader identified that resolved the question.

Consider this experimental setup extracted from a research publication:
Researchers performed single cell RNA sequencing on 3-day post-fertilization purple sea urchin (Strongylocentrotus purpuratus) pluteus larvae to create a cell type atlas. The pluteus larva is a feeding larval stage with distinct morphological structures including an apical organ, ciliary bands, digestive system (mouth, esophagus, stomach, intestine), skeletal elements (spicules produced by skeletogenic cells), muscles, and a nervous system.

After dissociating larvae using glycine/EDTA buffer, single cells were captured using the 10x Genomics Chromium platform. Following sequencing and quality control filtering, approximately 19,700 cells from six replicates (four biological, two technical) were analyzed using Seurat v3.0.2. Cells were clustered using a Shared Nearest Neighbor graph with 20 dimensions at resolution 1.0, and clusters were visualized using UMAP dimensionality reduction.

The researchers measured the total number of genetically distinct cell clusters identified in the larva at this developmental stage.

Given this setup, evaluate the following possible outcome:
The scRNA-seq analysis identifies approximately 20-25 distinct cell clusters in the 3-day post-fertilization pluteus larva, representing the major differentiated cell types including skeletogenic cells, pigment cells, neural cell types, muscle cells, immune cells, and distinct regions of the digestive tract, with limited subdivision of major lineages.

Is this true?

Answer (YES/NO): YES